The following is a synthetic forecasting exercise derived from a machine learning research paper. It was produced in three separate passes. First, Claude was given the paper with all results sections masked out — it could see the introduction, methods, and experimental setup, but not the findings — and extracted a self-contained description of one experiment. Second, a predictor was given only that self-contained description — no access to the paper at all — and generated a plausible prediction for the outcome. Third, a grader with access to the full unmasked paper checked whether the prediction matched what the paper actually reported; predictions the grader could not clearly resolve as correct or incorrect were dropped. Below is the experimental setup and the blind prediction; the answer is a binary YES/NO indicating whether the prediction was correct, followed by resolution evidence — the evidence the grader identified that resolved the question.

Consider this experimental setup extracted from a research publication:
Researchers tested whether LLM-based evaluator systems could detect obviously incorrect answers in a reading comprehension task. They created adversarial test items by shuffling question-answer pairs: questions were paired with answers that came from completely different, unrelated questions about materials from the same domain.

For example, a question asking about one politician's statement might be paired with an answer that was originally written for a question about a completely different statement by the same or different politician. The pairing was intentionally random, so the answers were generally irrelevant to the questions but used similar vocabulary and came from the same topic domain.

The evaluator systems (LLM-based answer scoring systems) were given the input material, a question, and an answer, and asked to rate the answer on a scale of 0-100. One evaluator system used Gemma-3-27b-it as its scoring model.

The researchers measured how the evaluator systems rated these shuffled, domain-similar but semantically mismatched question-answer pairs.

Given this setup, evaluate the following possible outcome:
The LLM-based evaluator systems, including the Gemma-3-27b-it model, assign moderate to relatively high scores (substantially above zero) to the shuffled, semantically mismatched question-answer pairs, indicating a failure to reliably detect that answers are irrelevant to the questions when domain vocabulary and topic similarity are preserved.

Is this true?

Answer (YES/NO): YES